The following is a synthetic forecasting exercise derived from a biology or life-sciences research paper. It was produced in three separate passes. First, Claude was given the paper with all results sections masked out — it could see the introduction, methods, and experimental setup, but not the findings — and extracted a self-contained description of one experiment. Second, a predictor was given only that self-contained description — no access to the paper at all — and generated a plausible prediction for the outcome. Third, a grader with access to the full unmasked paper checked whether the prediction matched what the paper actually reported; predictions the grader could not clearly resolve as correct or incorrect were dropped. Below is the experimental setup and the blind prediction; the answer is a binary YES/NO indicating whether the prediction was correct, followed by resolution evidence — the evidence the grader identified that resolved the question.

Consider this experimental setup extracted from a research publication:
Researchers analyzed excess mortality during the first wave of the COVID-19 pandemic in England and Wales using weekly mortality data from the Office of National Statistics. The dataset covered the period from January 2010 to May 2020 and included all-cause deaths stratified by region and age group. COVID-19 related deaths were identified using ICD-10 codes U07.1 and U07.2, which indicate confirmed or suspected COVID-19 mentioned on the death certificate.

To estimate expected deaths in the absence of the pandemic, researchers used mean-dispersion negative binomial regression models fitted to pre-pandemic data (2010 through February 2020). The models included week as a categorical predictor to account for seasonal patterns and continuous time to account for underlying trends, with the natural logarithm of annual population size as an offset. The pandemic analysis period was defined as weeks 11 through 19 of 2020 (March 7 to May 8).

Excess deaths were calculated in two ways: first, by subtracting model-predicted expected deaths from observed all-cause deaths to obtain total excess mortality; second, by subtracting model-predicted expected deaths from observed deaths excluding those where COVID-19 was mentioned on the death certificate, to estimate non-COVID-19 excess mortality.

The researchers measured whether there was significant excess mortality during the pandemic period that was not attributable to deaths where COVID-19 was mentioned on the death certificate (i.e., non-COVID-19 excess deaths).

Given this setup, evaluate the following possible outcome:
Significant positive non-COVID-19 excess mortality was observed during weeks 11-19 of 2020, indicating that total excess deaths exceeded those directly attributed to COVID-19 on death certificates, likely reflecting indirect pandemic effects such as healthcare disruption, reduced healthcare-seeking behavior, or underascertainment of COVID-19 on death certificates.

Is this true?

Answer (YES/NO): YES